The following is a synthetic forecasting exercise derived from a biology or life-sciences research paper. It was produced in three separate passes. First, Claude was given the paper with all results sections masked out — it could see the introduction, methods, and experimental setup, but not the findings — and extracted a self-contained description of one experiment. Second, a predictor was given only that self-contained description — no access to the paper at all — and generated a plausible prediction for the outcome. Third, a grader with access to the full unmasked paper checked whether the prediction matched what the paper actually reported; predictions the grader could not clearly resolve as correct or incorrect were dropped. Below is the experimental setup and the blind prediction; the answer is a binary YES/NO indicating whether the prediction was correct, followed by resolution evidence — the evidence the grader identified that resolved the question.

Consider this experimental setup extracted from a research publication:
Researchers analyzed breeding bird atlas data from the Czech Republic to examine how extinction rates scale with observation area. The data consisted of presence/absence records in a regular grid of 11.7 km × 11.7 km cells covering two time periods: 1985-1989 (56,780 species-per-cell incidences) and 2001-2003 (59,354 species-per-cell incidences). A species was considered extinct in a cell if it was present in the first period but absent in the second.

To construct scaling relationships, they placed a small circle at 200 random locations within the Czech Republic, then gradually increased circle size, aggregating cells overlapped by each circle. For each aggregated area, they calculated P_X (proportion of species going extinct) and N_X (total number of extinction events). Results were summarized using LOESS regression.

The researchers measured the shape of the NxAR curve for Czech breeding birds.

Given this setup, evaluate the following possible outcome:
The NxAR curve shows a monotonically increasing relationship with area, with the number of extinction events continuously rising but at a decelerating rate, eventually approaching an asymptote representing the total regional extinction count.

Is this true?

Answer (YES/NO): NO